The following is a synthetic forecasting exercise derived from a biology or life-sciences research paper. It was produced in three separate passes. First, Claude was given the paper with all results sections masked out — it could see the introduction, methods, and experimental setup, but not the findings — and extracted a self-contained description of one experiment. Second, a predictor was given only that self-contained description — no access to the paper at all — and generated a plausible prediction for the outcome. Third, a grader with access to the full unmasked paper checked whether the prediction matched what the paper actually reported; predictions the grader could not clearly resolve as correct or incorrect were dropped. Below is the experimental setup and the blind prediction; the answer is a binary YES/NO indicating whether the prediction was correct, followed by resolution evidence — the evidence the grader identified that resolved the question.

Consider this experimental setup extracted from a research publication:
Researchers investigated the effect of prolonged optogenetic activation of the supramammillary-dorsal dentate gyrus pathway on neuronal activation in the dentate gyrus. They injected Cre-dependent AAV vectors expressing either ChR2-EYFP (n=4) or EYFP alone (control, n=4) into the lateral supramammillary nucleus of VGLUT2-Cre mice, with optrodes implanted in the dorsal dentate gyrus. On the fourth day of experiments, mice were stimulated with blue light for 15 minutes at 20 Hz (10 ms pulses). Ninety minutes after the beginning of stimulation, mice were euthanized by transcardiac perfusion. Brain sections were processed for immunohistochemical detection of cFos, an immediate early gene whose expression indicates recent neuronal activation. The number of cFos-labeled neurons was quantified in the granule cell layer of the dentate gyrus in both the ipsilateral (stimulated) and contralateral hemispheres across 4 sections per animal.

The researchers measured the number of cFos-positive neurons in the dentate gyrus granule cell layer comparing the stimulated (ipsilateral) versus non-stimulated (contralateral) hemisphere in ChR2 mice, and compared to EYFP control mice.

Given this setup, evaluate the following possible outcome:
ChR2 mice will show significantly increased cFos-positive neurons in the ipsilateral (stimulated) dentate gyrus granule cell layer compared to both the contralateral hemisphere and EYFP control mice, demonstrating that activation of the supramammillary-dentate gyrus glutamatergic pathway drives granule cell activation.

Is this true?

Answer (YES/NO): YES